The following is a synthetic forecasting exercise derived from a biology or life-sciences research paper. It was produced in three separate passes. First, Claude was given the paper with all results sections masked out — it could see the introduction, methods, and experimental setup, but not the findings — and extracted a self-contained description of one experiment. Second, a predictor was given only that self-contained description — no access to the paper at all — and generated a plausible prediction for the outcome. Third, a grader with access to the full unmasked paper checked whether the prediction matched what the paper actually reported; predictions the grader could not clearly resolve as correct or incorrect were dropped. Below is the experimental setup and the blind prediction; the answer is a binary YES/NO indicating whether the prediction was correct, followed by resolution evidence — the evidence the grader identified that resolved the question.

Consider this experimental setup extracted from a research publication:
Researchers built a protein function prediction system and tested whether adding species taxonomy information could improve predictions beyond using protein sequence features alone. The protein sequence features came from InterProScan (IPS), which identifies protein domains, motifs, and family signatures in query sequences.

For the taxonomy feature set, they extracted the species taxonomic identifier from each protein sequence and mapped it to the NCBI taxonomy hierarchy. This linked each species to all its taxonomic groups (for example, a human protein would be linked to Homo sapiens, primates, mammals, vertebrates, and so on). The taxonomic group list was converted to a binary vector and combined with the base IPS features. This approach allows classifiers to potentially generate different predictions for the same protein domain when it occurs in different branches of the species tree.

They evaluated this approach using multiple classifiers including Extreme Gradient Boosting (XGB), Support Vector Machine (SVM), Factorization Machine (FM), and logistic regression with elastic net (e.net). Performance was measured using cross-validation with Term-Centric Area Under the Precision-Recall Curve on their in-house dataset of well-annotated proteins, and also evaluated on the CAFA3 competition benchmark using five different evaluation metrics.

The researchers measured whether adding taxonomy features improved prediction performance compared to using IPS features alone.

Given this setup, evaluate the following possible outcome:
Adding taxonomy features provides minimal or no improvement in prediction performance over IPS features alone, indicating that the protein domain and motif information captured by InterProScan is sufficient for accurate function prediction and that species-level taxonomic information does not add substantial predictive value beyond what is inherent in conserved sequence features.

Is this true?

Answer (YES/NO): NO